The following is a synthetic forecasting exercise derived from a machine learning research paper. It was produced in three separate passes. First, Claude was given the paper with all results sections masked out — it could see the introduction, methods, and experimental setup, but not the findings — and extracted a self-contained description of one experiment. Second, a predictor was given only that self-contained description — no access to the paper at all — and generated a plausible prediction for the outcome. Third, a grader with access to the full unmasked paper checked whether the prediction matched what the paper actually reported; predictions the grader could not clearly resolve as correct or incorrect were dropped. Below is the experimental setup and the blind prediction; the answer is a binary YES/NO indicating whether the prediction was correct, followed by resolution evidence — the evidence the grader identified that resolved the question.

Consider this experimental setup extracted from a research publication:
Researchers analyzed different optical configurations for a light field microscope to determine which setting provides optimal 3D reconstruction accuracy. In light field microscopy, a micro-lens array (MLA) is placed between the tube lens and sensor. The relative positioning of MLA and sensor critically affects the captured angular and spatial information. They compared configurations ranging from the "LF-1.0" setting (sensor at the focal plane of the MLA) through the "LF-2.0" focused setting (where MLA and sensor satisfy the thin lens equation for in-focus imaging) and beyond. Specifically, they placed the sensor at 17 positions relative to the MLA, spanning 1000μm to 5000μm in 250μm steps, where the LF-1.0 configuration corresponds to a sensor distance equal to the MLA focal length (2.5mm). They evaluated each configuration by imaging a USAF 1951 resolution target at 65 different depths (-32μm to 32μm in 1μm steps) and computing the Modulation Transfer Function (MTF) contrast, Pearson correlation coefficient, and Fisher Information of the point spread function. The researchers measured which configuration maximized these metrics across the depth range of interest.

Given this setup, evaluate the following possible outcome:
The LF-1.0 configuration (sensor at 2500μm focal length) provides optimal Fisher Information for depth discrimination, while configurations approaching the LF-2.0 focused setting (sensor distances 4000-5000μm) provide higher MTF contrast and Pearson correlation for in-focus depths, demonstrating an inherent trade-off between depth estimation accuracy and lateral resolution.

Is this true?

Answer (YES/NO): NO